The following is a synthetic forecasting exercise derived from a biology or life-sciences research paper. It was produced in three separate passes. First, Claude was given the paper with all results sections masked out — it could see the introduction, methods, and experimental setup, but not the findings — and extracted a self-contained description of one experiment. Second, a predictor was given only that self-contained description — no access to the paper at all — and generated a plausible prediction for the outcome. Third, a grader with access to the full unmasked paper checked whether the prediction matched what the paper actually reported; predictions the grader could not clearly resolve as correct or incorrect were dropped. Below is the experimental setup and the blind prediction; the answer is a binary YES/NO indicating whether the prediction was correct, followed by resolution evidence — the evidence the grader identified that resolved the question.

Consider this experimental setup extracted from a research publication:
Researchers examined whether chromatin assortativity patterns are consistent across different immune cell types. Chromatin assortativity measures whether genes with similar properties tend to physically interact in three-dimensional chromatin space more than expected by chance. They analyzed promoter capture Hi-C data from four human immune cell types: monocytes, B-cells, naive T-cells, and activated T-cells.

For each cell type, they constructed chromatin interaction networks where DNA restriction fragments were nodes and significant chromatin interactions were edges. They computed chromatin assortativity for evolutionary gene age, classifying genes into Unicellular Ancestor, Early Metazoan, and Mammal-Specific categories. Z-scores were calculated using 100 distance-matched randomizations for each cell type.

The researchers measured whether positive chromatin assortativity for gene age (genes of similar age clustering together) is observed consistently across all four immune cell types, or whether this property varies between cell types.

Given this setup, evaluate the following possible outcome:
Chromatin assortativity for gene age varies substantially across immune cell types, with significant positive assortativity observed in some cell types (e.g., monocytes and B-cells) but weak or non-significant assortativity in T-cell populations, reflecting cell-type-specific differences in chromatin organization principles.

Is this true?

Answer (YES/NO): NO